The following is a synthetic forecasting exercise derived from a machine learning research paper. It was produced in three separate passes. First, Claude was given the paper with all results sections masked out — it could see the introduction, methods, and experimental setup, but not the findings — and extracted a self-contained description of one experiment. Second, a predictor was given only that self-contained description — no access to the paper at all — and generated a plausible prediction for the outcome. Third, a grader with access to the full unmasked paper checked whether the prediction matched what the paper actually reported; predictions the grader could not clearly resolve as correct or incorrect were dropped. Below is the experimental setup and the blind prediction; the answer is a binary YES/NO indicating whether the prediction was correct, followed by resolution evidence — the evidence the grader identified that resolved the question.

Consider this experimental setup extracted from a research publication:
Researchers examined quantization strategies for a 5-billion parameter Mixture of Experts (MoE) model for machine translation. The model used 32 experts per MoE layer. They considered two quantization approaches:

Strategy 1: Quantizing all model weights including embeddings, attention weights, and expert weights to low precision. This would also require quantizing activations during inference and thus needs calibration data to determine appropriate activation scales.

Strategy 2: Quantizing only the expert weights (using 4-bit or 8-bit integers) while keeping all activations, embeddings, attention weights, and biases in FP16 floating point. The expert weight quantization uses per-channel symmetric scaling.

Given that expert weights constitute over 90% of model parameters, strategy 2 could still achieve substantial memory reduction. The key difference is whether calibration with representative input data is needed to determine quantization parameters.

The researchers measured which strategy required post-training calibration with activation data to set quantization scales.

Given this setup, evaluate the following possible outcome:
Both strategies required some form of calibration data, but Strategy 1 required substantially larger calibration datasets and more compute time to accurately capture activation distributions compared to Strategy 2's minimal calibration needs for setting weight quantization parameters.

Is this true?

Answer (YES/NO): NO